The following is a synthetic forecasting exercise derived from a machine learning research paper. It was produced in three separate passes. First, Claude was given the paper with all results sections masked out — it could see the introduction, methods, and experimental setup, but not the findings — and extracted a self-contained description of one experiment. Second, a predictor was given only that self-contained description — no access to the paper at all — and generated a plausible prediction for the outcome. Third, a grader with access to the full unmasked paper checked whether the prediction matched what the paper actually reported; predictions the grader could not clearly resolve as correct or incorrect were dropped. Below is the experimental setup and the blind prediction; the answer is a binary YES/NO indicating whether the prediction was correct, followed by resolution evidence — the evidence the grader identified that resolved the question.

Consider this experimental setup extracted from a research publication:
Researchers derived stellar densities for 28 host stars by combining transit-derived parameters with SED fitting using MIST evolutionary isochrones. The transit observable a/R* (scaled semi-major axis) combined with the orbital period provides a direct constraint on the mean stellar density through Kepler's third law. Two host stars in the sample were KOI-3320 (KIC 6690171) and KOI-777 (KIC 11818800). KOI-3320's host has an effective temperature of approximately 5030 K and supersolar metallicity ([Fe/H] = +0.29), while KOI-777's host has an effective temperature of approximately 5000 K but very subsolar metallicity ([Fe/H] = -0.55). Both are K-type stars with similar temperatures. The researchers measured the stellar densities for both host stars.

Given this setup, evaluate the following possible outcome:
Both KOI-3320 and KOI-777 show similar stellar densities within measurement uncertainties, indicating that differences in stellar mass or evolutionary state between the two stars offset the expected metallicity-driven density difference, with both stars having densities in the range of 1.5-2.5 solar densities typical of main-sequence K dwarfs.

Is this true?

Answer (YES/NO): NO